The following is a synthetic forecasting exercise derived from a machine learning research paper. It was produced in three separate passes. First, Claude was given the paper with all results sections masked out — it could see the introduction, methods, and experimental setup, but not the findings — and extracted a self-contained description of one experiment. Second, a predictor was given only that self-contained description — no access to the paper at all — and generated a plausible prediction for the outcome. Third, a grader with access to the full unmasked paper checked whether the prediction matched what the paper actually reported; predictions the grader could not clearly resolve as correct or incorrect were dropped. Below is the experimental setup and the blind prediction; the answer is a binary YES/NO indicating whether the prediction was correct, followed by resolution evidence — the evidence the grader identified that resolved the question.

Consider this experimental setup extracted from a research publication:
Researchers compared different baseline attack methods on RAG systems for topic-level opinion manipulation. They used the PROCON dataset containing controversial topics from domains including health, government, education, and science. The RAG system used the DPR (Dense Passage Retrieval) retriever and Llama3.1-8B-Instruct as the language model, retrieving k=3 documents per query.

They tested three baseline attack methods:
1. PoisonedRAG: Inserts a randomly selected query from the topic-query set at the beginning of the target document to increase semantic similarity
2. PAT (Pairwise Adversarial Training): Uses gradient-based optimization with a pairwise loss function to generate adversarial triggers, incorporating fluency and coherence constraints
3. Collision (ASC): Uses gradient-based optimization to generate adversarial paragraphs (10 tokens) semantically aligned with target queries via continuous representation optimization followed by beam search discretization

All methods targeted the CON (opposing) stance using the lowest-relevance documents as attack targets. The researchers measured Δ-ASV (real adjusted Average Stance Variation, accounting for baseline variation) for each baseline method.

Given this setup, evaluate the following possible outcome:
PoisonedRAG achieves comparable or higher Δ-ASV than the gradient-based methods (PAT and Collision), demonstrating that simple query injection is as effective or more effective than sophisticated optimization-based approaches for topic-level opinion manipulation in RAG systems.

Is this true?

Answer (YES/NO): YES